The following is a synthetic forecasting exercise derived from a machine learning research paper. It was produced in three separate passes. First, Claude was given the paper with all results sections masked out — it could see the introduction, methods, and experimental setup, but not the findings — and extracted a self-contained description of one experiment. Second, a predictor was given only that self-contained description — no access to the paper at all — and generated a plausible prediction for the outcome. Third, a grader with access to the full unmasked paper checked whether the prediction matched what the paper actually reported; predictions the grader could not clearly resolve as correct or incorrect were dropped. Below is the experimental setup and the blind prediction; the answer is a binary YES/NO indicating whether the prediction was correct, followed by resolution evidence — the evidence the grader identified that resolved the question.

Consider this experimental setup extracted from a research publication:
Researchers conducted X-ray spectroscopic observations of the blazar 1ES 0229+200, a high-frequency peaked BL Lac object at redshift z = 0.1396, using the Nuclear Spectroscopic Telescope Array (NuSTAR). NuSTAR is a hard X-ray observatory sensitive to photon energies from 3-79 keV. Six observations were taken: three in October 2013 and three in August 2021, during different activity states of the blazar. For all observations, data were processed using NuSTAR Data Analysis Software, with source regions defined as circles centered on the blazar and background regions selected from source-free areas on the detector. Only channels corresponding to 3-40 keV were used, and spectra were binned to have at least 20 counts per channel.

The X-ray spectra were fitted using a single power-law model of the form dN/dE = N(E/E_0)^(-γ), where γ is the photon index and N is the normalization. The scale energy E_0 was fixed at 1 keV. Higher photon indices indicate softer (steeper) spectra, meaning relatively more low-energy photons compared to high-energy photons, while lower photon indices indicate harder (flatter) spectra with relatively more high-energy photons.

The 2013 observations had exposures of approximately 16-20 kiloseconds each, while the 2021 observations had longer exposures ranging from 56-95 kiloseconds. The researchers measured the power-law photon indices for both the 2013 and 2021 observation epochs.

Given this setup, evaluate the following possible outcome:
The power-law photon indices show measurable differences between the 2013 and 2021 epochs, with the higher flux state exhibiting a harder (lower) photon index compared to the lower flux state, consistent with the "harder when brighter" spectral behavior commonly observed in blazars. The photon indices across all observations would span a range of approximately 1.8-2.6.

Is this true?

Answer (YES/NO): YES